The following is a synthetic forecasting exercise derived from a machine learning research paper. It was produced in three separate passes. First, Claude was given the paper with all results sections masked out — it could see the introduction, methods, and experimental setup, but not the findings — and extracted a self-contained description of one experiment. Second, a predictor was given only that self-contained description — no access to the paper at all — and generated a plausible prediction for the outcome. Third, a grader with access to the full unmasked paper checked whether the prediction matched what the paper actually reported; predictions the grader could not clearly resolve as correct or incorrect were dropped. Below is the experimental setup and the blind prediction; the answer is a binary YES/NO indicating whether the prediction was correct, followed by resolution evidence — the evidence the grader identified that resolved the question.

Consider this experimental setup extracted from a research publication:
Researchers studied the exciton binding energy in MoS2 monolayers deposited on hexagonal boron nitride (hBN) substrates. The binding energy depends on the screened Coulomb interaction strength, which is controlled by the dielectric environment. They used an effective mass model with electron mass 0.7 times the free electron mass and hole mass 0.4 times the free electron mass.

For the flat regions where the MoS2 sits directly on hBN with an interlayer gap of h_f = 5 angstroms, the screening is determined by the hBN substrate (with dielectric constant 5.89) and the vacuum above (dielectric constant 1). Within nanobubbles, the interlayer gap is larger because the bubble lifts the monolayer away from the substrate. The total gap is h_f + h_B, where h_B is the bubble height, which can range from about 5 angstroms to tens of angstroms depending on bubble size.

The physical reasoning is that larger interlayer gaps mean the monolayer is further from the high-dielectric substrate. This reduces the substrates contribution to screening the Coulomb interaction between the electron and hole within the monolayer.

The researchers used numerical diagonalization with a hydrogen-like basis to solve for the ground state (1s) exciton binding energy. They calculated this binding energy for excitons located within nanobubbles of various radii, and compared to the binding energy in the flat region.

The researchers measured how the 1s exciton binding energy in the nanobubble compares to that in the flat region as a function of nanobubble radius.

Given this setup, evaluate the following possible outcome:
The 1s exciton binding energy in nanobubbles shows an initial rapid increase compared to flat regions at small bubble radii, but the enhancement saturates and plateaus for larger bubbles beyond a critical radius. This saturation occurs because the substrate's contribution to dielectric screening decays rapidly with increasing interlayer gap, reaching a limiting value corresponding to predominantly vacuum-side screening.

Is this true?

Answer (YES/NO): NO